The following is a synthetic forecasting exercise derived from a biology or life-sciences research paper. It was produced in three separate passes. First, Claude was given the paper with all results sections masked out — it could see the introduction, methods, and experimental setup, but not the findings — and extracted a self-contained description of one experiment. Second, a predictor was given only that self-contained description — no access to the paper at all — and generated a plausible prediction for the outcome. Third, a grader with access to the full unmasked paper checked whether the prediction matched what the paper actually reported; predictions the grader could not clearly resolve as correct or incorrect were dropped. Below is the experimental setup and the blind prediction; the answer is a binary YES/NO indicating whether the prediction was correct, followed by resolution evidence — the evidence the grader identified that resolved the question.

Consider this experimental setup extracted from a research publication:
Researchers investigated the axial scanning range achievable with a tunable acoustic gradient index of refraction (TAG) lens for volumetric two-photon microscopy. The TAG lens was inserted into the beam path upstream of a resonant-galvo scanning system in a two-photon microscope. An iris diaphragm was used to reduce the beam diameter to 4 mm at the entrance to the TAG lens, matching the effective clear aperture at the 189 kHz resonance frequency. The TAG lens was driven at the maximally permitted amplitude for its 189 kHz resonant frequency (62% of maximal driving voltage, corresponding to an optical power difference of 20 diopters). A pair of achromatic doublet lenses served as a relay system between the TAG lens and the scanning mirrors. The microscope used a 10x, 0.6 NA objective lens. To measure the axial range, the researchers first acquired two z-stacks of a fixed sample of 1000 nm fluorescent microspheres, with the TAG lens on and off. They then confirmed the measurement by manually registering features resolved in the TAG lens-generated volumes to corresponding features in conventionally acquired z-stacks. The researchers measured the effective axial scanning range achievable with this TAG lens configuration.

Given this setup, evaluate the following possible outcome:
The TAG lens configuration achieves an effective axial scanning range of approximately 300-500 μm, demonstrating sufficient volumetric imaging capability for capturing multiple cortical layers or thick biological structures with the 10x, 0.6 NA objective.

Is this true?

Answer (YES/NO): YES